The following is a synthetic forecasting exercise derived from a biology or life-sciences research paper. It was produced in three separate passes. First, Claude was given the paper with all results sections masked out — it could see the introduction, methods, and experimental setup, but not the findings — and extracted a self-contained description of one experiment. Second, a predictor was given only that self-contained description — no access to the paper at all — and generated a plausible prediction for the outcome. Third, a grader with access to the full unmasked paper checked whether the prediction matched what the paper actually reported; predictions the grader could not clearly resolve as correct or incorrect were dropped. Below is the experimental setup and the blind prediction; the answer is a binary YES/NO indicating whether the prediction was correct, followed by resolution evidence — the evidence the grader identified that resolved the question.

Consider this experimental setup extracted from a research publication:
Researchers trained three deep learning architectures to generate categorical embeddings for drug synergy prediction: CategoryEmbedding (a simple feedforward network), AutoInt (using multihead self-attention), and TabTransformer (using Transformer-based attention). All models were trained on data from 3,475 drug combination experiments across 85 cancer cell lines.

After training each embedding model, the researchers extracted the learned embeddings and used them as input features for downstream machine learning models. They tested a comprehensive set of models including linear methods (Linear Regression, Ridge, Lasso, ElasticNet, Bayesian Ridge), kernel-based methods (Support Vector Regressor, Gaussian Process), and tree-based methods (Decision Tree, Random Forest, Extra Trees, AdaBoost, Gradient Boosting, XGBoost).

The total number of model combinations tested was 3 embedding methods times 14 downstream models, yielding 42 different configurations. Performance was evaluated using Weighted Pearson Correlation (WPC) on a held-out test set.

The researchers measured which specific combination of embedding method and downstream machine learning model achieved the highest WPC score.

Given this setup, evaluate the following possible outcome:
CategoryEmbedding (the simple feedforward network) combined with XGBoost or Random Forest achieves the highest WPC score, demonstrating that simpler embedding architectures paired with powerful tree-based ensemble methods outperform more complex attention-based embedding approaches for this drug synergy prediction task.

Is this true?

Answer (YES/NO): NO